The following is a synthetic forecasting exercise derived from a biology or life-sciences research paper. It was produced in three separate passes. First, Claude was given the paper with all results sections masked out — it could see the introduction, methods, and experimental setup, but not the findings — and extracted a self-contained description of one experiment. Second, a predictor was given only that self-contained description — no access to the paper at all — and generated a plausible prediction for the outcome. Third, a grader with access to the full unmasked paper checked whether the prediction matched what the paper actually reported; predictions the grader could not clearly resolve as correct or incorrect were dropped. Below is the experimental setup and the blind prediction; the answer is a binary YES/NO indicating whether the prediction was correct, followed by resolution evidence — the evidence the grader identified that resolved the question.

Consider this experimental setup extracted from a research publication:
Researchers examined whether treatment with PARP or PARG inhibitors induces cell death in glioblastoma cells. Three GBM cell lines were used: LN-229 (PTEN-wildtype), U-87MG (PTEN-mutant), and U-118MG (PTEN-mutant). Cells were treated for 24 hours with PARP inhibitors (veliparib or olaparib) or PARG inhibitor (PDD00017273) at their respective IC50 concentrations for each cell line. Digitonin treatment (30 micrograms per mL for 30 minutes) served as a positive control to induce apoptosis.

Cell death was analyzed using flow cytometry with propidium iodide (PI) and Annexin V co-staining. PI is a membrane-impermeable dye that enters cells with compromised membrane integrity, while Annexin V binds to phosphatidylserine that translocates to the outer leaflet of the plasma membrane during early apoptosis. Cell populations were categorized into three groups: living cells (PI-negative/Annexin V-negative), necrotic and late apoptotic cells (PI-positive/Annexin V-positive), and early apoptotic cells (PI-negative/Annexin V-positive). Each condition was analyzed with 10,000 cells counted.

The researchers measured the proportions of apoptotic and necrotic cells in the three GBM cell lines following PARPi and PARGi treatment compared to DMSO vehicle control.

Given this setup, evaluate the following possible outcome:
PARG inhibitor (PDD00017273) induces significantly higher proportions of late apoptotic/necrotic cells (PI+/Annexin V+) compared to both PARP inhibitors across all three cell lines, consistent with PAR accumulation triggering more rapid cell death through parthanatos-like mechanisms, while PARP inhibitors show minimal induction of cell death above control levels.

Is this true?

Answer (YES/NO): NO